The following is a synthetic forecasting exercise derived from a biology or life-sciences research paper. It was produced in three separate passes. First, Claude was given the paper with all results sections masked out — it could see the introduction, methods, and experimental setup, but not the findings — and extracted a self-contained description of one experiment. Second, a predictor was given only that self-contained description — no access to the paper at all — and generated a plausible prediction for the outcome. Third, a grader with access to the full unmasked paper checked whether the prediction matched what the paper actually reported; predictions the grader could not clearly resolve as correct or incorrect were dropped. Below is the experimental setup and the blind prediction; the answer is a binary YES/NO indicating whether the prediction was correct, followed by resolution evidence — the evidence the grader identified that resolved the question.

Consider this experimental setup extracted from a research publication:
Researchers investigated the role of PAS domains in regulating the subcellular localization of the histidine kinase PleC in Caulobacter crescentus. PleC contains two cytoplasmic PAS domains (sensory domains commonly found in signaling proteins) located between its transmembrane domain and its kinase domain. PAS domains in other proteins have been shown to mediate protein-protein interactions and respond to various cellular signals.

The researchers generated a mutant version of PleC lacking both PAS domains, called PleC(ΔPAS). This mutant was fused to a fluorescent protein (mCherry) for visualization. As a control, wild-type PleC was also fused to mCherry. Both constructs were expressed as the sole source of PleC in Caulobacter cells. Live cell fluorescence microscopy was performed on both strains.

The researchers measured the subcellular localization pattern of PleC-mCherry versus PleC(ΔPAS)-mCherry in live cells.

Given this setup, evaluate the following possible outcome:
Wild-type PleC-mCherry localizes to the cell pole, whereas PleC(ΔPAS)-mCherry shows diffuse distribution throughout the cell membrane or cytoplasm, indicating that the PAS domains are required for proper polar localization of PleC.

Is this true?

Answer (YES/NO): YES